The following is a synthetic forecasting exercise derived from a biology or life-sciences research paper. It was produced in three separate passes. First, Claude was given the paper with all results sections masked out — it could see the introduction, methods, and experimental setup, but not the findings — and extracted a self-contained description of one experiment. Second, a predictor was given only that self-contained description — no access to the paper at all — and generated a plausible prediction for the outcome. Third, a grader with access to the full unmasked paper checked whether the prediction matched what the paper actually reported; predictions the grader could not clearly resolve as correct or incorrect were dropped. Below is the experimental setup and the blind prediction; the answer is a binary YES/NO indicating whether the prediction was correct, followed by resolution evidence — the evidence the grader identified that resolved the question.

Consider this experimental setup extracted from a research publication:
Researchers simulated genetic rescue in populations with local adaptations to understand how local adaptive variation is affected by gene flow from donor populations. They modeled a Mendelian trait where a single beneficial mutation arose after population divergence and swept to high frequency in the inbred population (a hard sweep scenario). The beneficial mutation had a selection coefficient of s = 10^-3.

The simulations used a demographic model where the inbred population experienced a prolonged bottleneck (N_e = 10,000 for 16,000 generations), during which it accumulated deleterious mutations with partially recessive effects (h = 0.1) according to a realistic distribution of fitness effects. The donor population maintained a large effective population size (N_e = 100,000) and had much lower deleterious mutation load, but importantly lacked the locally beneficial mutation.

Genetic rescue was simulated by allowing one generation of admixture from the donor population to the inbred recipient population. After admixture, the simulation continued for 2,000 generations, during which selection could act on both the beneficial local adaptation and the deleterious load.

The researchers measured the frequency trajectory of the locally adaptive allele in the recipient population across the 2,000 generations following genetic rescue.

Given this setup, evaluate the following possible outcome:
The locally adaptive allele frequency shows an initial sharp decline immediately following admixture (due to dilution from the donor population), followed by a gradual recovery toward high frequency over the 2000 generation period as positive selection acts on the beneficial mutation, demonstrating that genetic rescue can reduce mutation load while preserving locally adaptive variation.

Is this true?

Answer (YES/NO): YES